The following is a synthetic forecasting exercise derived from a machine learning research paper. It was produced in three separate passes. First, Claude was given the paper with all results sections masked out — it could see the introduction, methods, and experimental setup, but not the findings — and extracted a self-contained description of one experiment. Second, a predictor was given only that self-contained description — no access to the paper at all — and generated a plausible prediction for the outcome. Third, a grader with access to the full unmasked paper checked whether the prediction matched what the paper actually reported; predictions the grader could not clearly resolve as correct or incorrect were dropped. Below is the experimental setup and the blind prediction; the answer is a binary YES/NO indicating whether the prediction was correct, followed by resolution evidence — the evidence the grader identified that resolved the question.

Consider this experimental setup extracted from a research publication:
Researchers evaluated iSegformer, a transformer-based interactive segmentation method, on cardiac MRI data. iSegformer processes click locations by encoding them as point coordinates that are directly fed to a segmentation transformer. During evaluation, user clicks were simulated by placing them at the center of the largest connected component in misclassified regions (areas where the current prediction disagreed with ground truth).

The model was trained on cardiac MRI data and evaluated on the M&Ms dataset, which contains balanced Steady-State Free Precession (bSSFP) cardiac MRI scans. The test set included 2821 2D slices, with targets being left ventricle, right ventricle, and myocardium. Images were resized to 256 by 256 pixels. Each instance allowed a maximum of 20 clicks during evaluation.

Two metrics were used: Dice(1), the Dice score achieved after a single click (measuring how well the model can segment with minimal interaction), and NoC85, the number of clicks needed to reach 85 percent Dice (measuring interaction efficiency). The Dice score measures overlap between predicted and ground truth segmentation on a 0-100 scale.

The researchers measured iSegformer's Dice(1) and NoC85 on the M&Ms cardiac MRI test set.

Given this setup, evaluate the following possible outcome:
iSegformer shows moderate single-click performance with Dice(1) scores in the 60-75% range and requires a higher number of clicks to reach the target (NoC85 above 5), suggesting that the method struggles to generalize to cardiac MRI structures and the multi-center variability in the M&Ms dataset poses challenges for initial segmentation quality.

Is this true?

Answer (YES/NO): NO